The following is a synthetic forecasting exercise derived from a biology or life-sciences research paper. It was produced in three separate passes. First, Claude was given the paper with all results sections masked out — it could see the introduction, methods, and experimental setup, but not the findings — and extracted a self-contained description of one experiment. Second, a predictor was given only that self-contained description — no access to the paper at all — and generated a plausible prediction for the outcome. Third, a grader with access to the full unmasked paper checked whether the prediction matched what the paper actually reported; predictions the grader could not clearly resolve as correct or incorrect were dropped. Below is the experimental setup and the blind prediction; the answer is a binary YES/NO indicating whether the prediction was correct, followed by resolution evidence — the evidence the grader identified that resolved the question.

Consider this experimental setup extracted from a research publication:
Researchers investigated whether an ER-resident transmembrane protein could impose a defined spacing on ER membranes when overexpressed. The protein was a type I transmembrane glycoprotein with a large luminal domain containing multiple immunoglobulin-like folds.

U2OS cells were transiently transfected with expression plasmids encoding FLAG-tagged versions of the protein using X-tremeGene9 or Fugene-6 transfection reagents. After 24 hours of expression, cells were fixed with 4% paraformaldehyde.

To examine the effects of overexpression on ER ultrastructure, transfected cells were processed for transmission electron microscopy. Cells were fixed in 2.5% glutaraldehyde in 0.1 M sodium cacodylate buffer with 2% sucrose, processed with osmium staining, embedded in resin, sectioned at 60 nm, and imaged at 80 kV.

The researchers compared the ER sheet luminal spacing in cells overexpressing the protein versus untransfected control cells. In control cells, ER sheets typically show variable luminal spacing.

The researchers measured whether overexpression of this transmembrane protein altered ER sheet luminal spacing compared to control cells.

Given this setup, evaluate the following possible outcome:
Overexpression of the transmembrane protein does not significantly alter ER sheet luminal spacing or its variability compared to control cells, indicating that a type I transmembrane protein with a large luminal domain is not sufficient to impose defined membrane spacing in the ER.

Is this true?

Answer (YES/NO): NO